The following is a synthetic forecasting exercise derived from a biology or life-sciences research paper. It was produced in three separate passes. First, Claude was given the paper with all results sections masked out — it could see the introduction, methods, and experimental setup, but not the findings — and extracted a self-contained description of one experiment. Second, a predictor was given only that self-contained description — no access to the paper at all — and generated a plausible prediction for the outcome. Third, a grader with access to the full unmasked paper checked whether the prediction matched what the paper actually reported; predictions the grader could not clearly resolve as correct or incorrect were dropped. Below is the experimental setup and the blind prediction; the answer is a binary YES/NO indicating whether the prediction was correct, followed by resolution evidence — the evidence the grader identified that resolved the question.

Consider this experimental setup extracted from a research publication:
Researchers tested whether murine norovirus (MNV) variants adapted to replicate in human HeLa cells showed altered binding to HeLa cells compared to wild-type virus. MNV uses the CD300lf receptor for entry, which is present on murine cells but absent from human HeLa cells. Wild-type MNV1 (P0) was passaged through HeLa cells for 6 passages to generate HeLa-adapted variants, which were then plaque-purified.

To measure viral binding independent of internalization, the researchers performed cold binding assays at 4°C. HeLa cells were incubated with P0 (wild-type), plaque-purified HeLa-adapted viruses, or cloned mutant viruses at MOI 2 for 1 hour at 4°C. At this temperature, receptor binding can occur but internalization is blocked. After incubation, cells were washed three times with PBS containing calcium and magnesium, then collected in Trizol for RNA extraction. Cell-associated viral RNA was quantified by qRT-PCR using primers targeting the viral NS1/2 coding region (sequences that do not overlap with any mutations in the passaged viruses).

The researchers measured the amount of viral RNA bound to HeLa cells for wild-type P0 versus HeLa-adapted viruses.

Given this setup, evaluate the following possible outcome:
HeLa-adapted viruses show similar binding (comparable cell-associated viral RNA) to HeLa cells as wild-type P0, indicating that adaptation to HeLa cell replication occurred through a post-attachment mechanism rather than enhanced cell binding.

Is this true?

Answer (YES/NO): YES